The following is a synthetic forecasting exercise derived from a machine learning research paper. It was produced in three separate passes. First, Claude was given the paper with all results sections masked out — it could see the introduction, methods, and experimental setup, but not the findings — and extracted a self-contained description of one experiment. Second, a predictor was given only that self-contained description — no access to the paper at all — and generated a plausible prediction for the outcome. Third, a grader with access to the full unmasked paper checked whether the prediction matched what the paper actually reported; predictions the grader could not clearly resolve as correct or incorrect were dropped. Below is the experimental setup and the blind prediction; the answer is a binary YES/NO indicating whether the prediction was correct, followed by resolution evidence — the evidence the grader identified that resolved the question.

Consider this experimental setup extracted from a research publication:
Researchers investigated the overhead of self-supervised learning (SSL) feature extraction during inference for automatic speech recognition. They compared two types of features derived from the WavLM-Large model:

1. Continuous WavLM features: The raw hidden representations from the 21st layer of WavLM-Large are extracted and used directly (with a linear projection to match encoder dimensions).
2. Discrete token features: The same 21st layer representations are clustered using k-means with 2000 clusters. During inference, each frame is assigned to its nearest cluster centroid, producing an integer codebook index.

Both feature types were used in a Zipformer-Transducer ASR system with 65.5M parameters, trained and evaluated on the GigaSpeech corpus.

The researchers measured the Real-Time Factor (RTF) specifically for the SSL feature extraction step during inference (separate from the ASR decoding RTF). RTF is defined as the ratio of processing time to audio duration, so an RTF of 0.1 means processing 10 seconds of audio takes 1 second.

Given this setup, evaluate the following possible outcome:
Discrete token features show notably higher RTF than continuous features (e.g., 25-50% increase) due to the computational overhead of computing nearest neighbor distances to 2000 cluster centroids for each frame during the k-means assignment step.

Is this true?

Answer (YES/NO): NO